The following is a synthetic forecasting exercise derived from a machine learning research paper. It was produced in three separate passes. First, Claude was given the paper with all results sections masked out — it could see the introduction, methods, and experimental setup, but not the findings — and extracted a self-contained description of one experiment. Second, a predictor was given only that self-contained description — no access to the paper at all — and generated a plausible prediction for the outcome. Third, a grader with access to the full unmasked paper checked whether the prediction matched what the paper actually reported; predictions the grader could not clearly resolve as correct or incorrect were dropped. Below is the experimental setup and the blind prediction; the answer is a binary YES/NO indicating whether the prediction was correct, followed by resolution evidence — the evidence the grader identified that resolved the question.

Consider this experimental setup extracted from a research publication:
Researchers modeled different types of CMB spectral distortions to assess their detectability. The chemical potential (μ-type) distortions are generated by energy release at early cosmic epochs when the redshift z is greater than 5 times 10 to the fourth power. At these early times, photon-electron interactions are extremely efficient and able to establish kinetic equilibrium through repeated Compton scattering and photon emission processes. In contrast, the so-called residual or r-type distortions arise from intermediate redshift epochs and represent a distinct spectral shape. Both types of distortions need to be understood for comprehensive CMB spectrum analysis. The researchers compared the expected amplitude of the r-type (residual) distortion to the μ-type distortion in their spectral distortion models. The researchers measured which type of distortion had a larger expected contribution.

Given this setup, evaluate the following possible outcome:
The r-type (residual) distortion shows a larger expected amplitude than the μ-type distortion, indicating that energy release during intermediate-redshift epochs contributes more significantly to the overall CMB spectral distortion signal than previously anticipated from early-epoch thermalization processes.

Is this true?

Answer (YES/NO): NO